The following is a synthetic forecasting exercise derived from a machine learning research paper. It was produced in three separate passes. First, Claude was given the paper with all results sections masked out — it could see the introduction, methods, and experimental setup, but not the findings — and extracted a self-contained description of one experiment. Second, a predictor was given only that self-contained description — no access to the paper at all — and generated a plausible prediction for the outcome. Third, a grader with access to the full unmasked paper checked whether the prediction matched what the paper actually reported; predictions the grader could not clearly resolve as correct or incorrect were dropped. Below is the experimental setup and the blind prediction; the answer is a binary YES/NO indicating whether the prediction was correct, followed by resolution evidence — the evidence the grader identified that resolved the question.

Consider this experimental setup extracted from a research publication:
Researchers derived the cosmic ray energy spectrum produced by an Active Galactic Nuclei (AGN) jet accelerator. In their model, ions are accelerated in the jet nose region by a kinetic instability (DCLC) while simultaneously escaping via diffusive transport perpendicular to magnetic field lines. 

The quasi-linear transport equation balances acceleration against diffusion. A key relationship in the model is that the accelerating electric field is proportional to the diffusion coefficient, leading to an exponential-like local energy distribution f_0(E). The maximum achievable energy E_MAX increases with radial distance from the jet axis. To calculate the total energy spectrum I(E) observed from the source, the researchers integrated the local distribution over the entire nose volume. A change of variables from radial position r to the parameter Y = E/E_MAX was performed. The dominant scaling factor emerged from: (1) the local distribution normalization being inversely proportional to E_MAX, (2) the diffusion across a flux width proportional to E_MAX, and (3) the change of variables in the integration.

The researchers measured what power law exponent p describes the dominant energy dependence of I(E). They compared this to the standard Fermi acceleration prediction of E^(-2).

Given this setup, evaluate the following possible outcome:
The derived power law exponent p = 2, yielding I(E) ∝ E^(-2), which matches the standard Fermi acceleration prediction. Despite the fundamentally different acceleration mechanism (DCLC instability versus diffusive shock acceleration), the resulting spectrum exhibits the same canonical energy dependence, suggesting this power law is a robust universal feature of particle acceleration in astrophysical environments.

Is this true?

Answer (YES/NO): NO